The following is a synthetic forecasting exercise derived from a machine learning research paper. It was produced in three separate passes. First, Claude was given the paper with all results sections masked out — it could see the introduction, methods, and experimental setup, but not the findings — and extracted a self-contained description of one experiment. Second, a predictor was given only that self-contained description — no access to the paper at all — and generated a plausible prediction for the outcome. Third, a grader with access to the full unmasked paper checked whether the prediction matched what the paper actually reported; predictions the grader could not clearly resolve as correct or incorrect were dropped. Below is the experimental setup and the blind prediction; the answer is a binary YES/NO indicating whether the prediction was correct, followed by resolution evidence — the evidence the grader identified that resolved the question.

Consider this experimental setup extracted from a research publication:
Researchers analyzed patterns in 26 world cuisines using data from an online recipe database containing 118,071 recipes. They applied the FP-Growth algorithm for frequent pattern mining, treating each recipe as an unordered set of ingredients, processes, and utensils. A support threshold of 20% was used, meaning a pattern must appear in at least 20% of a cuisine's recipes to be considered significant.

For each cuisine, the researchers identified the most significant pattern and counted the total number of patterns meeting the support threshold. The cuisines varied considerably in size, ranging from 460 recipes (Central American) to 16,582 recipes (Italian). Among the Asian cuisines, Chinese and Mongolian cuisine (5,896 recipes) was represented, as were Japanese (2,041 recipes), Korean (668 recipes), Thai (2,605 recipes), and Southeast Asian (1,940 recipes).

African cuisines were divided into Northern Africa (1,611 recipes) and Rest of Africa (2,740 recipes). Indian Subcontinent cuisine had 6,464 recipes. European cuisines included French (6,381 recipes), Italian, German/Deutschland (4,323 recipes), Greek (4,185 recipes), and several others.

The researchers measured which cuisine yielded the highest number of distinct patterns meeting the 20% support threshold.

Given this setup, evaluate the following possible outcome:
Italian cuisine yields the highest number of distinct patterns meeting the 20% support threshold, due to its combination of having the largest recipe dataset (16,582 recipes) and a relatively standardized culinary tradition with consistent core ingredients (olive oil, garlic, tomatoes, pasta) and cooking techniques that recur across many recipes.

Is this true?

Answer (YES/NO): NO